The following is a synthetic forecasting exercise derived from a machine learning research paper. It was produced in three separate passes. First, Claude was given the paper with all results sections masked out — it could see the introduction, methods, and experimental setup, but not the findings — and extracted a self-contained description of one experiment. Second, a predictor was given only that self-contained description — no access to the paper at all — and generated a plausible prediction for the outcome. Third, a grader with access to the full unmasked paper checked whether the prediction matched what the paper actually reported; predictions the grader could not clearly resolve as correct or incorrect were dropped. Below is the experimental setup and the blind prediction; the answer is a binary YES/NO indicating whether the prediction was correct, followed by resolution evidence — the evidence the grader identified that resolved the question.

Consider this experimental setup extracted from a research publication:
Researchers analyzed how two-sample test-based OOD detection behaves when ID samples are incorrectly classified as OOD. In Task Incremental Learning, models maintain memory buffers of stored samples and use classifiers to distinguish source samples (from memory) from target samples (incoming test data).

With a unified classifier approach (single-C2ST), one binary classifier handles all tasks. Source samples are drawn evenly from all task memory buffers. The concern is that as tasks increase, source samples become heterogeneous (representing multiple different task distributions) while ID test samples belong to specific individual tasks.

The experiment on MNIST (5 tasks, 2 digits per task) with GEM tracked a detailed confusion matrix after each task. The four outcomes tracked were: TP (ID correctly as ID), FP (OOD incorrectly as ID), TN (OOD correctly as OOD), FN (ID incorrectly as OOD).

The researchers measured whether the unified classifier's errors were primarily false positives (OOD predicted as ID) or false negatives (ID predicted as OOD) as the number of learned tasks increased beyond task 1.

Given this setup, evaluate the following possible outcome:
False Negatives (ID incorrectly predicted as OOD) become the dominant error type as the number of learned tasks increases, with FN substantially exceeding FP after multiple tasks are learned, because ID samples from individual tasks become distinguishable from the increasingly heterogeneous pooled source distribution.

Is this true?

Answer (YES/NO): YES